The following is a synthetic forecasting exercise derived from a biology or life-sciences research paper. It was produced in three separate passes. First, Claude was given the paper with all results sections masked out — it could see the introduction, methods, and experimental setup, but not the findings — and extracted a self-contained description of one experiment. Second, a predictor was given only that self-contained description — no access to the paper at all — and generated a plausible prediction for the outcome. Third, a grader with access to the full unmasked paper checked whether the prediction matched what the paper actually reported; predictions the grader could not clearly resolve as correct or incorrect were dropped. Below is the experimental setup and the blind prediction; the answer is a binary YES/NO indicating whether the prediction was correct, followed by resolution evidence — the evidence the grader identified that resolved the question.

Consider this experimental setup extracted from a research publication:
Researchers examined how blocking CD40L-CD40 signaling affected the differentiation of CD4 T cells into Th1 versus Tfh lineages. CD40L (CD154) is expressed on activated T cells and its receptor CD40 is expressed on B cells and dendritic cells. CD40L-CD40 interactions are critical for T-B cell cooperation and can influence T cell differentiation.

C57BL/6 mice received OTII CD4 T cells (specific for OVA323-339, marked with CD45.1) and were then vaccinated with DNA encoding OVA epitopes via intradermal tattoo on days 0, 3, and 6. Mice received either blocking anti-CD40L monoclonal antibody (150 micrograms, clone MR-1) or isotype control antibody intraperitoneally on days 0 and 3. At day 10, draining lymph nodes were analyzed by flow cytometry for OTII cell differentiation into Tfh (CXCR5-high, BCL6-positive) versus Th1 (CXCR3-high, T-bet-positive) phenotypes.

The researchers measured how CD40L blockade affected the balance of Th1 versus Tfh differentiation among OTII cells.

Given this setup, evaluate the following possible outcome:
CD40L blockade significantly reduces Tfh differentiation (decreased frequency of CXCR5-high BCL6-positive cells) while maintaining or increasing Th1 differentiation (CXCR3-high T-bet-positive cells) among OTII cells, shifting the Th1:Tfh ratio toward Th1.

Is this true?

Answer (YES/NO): NO